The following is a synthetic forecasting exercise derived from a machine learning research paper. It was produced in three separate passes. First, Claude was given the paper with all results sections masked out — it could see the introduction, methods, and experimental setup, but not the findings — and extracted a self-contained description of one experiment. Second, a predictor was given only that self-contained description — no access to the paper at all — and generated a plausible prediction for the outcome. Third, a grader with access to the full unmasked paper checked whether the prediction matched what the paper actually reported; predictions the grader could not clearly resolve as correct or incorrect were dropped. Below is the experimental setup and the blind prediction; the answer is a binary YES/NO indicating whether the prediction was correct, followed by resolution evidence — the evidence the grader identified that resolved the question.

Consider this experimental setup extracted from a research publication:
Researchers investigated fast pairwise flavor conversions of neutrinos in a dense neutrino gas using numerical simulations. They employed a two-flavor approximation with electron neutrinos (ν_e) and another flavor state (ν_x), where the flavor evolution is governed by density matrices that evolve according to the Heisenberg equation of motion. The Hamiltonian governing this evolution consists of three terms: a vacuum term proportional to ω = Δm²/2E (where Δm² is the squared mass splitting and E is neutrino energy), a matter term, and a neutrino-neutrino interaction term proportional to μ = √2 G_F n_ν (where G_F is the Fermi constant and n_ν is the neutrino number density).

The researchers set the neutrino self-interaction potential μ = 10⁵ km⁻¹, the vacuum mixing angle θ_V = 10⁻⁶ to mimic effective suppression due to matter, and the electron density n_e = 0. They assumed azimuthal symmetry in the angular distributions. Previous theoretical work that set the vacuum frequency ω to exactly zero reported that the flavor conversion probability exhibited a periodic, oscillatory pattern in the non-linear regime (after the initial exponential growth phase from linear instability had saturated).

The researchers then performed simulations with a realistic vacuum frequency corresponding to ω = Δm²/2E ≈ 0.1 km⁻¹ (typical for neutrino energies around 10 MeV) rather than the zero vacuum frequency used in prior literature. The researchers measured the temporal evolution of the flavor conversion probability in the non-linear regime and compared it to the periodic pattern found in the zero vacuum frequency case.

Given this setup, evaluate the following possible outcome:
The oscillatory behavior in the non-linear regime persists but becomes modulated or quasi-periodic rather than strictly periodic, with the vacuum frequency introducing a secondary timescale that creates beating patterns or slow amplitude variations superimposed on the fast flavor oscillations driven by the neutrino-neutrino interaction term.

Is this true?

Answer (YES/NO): NO